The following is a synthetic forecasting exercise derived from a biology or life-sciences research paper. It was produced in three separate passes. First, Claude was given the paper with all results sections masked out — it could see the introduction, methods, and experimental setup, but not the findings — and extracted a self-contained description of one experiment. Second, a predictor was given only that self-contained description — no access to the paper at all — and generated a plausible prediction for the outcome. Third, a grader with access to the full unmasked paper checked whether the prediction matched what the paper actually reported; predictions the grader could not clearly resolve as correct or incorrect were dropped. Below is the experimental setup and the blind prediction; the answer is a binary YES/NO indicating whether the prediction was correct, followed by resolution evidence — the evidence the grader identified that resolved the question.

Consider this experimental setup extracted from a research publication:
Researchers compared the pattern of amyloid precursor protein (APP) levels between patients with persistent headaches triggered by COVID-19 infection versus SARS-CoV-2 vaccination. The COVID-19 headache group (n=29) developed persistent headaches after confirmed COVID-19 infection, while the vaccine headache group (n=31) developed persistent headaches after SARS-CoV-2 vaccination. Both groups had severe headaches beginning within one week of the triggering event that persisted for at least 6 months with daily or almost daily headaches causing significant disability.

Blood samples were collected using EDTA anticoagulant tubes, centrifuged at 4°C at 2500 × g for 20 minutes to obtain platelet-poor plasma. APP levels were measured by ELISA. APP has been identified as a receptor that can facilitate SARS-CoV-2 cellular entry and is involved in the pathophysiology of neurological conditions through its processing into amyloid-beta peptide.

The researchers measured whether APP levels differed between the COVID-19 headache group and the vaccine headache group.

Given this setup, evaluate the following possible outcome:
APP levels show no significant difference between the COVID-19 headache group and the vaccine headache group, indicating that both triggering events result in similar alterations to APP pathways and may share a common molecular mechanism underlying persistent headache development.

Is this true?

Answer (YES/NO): NO